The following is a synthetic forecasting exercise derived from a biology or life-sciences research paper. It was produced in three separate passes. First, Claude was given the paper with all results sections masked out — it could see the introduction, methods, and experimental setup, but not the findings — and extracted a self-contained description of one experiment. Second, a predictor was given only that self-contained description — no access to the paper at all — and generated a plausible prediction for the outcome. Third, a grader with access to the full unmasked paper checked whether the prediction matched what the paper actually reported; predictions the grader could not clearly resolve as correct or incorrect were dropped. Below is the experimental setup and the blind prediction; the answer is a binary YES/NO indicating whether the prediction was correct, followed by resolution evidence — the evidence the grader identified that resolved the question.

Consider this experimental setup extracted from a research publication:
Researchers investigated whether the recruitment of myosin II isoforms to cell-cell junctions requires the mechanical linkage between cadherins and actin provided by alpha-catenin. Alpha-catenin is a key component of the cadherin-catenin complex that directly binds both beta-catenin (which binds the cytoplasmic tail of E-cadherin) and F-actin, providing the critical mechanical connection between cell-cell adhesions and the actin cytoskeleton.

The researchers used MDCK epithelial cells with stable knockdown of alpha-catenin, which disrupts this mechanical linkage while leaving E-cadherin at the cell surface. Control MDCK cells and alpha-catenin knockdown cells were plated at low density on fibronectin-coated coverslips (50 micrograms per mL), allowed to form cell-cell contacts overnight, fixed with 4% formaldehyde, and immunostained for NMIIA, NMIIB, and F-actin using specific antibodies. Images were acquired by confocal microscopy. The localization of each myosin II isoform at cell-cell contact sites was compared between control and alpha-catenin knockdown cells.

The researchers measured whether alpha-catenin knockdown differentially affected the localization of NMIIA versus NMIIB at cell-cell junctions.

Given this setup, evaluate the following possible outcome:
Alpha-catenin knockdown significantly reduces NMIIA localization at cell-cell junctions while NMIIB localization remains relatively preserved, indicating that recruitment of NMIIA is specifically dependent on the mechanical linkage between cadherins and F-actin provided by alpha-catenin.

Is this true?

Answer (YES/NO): NO